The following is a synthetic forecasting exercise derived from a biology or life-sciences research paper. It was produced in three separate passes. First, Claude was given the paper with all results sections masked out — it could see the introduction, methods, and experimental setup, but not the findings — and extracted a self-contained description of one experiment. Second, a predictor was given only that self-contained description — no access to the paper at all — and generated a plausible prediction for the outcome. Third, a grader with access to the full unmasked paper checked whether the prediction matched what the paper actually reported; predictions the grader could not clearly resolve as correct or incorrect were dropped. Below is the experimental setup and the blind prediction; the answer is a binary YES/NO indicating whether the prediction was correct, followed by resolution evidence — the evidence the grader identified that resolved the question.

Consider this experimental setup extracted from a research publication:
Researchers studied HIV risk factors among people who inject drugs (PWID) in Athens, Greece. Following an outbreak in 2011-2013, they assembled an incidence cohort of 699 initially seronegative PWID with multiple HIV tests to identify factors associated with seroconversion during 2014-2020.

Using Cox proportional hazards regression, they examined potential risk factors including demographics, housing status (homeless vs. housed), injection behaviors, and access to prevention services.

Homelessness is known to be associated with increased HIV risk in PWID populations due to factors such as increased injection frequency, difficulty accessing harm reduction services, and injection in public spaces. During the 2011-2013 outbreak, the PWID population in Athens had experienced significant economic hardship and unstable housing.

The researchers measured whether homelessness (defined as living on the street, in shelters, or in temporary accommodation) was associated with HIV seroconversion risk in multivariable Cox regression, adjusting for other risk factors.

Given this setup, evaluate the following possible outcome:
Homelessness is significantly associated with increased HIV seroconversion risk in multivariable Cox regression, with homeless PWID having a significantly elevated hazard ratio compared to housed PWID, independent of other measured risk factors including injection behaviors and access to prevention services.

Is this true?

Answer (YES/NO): NO